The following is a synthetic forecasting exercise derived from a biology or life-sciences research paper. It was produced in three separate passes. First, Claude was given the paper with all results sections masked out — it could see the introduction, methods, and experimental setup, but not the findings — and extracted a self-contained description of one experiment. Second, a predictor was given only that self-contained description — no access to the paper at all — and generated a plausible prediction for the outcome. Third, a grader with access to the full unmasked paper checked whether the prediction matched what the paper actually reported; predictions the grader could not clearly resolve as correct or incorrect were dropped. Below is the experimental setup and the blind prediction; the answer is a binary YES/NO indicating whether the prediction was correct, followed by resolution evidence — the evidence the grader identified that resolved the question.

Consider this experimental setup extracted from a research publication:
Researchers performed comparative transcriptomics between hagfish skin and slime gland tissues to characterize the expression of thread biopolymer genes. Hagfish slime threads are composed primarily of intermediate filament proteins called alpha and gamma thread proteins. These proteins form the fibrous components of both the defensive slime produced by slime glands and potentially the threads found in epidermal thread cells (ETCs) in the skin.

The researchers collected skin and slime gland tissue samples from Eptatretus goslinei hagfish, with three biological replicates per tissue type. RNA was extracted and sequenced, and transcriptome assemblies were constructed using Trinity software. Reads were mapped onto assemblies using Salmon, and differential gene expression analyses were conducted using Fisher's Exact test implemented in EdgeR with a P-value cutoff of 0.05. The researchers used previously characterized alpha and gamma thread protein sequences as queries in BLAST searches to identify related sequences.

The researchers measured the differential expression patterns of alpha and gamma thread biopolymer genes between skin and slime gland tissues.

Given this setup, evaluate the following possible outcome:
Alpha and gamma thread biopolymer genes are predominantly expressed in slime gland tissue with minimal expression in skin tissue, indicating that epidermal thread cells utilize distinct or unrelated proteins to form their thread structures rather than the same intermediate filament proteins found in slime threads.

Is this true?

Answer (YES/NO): NO